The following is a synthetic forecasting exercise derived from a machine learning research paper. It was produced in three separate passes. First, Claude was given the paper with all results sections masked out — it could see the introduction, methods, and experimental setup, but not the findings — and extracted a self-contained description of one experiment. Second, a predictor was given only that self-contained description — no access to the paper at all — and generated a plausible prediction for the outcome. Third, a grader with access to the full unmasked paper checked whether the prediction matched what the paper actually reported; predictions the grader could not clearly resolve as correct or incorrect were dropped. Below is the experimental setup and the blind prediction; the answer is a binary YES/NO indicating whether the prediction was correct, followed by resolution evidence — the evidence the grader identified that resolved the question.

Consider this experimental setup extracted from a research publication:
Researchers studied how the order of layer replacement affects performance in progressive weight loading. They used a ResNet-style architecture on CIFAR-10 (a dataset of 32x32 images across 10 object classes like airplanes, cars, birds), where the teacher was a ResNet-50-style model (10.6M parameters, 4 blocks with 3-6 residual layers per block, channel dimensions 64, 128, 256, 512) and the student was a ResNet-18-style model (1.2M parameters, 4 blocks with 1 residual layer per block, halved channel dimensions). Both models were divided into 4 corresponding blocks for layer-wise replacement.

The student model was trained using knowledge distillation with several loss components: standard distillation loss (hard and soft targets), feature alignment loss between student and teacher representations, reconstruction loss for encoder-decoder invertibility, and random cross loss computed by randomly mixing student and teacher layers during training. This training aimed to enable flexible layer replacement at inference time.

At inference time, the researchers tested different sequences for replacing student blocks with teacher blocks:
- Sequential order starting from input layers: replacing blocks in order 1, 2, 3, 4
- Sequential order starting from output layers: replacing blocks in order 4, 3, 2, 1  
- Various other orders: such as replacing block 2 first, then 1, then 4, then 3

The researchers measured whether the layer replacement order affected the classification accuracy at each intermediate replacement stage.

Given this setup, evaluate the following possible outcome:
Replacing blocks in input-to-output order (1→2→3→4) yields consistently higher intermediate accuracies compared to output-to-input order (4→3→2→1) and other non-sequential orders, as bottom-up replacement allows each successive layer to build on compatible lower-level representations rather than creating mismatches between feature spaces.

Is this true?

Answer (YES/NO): NO